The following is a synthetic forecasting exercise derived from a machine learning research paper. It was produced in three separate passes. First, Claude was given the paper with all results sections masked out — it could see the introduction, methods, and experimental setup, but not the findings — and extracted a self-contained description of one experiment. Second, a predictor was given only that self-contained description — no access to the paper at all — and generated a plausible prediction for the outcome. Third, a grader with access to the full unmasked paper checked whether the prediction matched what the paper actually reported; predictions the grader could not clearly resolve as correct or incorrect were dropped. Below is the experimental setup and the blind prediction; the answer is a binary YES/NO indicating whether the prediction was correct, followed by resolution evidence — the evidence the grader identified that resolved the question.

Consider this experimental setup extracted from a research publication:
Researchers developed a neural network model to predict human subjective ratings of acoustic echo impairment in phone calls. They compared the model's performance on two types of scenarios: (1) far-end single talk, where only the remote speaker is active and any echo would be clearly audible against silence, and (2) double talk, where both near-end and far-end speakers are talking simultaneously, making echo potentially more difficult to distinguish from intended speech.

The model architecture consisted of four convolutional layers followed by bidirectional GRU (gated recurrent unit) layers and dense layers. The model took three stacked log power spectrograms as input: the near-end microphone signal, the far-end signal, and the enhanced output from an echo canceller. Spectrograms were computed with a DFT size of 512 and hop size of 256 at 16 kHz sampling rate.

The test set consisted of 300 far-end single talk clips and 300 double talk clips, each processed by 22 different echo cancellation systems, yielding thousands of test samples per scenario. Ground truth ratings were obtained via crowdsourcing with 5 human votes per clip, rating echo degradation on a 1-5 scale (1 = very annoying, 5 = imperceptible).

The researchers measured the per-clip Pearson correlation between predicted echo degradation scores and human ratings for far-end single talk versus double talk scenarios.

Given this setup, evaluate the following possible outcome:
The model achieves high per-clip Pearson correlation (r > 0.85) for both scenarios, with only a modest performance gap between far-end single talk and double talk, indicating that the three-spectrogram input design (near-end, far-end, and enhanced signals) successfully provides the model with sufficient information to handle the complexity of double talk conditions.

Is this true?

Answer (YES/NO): NO